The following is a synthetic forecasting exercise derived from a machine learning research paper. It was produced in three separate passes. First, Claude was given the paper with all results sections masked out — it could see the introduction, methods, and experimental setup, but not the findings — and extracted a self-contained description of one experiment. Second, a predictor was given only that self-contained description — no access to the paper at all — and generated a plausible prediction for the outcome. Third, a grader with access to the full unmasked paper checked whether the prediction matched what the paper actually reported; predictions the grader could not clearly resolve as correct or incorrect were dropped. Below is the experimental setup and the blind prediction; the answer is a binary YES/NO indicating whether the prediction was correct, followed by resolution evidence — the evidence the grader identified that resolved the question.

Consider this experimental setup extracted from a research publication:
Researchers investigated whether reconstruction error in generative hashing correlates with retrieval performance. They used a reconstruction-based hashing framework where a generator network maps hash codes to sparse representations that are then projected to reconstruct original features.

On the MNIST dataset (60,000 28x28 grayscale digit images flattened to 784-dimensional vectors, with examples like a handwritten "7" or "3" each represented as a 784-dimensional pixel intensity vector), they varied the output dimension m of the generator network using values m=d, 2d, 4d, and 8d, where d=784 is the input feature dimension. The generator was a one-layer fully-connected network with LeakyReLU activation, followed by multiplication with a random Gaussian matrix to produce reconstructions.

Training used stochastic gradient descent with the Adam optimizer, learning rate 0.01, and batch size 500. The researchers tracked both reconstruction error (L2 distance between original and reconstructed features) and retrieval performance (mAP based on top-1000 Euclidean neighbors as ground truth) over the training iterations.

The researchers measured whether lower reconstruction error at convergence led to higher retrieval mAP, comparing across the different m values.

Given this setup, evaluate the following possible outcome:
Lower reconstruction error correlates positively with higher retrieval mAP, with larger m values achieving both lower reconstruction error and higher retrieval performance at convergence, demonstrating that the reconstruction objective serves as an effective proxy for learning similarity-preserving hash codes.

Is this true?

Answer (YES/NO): NO